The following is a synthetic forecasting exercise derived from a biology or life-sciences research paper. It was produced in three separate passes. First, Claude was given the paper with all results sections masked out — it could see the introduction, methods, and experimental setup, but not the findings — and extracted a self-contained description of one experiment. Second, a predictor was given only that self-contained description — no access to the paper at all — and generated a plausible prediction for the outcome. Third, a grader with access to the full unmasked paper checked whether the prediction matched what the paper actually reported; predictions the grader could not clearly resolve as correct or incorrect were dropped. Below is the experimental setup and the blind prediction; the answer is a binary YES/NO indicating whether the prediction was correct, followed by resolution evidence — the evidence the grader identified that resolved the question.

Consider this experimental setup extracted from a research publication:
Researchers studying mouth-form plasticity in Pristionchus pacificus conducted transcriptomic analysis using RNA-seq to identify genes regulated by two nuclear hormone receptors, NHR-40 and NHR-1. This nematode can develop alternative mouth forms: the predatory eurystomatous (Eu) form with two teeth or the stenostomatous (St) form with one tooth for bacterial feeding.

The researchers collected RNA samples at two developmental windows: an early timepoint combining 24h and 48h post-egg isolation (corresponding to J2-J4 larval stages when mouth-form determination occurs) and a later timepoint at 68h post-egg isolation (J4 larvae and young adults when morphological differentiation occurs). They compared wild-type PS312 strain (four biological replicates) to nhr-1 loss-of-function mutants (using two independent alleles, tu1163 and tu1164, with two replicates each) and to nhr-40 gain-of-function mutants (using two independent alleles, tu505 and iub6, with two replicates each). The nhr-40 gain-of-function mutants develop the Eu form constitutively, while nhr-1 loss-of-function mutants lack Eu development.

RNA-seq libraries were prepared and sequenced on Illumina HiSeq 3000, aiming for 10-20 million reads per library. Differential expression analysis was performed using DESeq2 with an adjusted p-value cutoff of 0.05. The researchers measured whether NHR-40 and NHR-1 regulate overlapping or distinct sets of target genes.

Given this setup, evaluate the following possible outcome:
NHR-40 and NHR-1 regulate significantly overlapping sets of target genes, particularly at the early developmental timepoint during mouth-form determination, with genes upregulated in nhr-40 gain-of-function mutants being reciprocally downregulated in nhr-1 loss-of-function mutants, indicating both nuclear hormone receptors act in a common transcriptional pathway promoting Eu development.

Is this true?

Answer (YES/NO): NO